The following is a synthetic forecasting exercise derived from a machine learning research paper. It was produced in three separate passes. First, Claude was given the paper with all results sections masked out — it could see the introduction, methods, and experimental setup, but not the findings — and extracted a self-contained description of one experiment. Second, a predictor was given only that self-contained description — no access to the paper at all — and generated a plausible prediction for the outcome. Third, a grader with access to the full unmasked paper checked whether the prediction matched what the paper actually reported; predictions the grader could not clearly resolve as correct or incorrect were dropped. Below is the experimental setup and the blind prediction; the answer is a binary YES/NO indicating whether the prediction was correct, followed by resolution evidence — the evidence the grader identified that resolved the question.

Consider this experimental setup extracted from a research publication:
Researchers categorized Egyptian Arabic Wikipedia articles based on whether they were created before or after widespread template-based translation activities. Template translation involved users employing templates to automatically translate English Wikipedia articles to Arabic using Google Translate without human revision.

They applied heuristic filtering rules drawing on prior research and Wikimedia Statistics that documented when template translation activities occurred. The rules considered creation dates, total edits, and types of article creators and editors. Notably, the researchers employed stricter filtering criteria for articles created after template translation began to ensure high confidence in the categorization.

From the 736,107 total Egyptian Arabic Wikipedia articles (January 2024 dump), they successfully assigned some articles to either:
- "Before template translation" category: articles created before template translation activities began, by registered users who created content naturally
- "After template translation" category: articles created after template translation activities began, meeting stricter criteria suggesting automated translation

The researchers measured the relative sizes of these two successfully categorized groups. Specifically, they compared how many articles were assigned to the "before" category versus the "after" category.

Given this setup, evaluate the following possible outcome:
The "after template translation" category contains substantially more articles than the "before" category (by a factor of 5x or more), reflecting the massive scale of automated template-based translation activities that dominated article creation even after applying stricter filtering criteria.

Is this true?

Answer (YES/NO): YES